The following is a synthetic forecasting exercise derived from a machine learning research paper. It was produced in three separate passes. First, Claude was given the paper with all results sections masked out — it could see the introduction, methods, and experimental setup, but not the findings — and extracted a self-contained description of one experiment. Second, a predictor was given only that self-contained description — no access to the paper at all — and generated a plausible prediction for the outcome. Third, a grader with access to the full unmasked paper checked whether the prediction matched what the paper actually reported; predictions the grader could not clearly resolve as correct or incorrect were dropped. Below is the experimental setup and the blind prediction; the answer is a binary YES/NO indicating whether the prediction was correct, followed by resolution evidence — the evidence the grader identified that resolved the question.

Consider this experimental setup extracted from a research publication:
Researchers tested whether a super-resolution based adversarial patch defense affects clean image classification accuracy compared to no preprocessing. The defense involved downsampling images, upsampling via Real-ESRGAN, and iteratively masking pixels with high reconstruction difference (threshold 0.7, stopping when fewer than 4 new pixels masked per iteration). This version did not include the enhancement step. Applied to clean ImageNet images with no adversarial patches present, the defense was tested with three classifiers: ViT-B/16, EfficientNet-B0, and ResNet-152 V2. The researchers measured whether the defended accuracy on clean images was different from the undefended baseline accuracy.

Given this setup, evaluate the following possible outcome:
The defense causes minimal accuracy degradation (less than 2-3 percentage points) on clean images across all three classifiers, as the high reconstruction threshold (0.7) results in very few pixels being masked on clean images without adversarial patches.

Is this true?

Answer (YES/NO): NO